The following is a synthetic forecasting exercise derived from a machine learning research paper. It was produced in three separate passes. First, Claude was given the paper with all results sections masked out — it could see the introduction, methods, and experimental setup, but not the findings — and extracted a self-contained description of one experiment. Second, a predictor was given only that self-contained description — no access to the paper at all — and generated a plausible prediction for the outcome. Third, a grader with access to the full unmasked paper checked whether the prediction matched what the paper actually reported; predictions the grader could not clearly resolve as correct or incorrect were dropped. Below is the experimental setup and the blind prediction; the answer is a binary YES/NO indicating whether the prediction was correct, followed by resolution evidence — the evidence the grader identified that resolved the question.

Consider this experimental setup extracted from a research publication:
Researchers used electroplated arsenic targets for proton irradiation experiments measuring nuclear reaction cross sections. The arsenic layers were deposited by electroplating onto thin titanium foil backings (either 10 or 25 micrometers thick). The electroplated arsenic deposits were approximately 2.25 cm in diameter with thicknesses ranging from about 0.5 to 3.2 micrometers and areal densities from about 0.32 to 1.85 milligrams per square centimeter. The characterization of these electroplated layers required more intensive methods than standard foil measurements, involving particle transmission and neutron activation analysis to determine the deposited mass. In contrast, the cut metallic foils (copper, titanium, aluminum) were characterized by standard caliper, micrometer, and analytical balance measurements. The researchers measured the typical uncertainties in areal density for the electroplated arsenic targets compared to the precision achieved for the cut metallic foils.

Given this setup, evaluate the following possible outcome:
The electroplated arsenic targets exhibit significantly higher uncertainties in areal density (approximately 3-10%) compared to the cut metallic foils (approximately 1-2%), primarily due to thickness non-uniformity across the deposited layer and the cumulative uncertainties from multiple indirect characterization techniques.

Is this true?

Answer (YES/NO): NO